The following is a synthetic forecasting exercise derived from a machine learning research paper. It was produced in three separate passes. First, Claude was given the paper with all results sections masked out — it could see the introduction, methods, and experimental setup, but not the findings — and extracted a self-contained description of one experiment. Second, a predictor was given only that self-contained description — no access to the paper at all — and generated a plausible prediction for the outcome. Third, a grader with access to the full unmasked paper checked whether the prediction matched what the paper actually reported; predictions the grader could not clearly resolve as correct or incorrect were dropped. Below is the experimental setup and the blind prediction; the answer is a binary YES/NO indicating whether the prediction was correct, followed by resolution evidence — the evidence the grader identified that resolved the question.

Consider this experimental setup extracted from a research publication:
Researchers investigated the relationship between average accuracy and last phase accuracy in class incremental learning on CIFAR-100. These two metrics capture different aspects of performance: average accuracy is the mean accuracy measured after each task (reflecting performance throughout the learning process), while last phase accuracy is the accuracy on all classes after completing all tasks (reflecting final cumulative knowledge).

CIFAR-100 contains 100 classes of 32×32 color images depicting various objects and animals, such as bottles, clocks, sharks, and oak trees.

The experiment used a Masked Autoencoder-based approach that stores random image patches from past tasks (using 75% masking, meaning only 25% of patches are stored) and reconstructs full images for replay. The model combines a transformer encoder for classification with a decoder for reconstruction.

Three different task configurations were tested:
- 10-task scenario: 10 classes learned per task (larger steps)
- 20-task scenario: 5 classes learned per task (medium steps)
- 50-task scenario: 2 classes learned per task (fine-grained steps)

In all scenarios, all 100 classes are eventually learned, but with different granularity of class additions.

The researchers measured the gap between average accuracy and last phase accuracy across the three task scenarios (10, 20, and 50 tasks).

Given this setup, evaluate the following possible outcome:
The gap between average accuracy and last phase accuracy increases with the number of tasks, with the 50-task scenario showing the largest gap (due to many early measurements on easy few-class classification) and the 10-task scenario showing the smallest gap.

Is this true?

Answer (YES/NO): YES